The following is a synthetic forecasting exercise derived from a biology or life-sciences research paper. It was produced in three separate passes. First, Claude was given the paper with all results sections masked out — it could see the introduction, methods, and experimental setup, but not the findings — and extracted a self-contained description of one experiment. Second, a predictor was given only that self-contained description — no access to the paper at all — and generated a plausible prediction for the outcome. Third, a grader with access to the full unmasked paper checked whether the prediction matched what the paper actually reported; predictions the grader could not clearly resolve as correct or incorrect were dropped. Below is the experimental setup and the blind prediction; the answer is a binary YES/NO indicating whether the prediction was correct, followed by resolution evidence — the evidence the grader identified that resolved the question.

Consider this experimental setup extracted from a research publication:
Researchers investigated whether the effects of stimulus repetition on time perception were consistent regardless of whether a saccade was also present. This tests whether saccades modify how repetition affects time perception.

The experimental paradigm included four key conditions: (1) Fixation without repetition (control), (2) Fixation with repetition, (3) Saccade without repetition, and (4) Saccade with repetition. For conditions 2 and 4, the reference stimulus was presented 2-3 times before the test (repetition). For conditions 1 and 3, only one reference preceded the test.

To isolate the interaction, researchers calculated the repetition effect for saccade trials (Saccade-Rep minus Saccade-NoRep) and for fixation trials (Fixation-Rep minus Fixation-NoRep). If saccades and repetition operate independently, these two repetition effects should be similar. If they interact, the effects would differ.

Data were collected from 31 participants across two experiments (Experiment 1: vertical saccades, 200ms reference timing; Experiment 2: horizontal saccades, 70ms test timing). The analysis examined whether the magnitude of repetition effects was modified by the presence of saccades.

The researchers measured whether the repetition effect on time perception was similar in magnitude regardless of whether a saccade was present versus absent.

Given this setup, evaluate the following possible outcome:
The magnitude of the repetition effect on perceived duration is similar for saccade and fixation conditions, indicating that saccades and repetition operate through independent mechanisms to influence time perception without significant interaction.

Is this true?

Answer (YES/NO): NO